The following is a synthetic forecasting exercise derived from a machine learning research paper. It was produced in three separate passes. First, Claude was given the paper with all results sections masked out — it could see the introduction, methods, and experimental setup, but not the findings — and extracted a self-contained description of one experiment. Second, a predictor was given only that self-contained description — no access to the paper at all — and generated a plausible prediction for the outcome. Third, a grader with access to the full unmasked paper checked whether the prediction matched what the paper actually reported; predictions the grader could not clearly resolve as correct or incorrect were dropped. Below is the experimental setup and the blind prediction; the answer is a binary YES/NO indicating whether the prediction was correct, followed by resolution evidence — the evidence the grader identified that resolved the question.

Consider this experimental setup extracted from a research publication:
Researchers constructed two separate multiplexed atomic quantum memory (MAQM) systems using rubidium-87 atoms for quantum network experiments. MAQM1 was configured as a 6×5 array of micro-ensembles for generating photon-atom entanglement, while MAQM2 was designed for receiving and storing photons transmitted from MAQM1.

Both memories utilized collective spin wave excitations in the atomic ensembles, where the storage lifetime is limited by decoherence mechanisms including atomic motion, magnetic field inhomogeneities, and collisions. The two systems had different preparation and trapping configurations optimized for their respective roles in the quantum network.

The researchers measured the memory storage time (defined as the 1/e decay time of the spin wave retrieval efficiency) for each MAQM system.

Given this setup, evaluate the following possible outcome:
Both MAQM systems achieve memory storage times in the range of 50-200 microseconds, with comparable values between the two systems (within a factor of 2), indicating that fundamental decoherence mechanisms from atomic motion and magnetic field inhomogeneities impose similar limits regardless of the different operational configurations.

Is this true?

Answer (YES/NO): NO